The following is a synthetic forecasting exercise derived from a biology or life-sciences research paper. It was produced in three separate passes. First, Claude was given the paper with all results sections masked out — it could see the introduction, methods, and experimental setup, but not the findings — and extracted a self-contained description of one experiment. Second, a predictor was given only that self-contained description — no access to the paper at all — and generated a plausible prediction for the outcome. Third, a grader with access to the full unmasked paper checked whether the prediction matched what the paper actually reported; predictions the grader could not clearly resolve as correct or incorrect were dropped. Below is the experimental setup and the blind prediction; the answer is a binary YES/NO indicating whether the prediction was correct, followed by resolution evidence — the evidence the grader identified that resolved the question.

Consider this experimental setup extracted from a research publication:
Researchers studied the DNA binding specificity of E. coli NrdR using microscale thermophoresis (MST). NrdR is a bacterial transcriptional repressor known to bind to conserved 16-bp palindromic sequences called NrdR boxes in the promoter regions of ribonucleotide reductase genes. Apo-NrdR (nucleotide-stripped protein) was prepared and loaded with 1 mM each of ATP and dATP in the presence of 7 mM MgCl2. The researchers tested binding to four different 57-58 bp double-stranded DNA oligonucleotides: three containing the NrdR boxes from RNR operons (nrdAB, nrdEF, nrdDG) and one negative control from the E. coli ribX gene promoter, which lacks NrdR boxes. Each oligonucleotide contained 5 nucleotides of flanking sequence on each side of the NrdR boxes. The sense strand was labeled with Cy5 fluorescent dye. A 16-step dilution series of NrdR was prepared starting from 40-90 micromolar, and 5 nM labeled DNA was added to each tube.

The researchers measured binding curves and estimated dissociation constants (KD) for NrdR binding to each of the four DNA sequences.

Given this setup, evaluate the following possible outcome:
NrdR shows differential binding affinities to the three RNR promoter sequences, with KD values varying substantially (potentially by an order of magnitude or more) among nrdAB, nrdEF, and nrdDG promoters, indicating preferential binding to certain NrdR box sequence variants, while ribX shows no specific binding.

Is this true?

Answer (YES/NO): NO